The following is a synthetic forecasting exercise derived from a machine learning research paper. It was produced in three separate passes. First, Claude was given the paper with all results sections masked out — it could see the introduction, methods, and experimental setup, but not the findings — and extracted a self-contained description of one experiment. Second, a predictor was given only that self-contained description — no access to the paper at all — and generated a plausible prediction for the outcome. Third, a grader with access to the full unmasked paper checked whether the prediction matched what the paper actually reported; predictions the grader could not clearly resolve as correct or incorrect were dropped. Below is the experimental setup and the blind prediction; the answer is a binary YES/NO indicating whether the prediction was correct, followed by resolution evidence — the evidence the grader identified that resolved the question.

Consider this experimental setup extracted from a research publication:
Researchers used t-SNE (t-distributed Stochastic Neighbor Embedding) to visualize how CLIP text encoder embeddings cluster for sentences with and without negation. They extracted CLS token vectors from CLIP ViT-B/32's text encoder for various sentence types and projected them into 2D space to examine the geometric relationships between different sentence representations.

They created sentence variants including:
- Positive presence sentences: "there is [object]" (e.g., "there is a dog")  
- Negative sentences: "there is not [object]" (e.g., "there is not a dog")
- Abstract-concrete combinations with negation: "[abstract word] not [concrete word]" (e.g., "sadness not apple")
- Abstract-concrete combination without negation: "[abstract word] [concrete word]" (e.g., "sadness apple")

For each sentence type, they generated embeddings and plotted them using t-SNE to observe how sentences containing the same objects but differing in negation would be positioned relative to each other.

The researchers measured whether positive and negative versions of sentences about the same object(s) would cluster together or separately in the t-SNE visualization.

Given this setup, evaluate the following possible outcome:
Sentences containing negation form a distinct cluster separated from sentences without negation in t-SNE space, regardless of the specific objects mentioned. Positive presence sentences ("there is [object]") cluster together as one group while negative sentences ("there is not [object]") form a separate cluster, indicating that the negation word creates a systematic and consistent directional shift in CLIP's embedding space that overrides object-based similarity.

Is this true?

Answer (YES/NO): NO